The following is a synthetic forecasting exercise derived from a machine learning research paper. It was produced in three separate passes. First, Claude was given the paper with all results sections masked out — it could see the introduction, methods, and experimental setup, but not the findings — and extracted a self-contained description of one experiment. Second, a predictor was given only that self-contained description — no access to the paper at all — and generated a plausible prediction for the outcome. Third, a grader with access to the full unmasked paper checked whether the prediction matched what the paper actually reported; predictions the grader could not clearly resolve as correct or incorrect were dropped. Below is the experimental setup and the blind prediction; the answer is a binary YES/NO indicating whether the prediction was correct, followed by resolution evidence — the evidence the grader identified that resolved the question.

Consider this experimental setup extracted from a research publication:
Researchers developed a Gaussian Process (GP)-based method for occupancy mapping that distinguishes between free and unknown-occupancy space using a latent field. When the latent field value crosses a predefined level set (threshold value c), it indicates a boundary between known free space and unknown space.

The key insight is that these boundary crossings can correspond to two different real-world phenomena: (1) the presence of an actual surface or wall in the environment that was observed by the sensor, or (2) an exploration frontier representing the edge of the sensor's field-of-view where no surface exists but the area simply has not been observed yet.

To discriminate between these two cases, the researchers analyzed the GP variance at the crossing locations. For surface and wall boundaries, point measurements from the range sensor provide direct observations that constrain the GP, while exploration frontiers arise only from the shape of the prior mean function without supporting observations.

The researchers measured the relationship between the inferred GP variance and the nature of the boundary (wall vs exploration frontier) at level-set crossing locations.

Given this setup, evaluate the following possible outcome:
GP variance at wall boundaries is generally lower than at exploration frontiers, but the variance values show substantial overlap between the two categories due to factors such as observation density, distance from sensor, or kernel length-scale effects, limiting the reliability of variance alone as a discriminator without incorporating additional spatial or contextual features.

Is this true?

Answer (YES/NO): NO